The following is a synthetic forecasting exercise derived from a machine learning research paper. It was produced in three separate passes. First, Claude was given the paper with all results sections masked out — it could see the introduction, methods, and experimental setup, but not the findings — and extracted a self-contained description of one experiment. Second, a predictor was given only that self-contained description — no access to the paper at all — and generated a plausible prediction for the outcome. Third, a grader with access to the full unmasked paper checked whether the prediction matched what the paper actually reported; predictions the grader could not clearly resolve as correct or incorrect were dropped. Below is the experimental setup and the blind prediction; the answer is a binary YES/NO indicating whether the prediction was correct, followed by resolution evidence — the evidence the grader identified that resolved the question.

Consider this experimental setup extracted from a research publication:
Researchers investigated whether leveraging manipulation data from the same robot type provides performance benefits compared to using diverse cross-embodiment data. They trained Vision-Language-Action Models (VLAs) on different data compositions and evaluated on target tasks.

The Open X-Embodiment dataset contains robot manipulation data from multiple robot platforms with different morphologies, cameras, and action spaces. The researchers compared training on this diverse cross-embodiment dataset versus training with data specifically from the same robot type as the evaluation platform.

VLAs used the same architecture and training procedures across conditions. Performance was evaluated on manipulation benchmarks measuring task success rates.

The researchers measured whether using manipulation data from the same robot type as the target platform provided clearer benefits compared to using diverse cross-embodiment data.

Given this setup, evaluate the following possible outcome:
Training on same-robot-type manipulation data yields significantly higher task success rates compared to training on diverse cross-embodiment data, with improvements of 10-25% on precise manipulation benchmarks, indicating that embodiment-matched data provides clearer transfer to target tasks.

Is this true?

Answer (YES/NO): NO